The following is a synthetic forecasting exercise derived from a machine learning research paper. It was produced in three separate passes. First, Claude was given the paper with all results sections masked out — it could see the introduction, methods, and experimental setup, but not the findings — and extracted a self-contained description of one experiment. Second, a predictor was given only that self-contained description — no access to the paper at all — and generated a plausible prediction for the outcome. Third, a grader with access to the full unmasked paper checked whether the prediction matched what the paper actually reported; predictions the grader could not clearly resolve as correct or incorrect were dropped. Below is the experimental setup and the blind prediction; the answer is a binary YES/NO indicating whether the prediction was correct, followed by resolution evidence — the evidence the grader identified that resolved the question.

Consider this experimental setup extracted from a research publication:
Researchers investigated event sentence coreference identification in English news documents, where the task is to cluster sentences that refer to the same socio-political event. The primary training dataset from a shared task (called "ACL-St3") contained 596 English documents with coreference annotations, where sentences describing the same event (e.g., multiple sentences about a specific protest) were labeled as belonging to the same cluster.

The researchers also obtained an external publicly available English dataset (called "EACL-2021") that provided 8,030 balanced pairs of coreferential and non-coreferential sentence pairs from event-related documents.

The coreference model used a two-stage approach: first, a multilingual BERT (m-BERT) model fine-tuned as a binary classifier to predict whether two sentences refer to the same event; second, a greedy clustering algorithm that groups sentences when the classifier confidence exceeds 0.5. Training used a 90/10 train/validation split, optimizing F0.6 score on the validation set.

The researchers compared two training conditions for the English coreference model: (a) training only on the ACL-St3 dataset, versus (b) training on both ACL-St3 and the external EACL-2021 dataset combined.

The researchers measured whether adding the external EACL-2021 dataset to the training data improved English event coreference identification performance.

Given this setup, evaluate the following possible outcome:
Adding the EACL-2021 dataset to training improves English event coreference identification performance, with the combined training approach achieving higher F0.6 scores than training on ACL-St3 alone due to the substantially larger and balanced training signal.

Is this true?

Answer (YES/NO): YES